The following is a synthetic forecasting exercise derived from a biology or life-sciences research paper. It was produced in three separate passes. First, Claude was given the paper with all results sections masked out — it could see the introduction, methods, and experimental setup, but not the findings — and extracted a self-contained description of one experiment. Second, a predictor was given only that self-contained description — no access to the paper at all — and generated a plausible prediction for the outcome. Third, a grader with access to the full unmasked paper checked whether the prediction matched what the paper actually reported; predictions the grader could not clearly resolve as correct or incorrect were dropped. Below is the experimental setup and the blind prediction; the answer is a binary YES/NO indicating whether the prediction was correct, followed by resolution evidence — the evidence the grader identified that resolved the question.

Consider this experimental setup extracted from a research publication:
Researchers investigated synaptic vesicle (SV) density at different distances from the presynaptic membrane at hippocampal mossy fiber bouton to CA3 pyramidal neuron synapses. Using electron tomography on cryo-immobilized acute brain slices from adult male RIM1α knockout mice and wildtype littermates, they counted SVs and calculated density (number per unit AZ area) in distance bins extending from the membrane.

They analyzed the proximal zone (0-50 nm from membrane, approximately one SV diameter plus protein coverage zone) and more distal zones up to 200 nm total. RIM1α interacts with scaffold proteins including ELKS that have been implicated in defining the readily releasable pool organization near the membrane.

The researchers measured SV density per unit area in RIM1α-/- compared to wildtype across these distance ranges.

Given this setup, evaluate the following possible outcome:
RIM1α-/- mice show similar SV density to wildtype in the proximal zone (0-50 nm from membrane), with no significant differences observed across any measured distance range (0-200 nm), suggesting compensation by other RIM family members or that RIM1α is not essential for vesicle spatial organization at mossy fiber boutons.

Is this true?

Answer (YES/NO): NO